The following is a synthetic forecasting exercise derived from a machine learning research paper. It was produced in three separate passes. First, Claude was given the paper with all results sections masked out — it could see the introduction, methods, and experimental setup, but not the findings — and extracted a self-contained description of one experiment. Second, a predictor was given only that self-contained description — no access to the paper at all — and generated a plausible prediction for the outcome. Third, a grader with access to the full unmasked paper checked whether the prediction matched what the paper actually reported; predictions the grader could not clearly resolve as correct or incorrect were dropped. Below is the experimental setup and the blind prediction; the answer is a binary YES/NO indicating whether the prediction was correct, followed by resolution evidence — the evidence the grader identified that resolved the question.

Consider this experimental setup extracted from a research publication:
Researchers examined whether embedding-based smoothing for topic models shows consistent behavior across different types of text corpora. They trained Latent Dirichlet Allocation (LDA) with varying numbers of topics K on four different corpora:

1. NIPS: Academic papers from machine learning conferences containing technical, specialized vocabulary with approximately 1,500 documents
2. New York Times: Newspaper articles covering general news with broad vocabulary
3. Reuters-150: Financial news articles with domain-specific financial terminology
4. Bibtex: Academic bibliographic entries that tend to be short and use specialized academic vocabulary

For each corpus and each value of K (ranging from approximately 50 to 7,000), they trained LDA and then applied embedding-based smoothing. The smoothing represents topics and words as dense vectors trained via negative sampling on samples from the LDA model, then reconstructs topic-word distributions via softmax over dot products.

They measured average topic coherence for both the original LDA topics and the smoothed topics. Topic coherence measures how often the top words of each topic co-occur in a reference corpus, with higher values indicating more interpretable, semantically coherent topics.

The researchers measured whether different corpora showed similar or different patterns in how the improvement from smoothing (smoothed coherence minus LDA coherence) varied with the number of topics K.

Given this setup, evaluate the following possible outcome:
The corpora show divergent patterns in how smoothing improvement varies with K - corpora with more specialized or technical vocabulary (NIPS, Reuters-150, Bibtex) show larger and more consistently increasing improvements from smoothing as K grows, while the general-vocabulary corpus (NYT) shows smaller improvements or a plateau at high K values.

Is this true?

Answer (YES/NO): NO